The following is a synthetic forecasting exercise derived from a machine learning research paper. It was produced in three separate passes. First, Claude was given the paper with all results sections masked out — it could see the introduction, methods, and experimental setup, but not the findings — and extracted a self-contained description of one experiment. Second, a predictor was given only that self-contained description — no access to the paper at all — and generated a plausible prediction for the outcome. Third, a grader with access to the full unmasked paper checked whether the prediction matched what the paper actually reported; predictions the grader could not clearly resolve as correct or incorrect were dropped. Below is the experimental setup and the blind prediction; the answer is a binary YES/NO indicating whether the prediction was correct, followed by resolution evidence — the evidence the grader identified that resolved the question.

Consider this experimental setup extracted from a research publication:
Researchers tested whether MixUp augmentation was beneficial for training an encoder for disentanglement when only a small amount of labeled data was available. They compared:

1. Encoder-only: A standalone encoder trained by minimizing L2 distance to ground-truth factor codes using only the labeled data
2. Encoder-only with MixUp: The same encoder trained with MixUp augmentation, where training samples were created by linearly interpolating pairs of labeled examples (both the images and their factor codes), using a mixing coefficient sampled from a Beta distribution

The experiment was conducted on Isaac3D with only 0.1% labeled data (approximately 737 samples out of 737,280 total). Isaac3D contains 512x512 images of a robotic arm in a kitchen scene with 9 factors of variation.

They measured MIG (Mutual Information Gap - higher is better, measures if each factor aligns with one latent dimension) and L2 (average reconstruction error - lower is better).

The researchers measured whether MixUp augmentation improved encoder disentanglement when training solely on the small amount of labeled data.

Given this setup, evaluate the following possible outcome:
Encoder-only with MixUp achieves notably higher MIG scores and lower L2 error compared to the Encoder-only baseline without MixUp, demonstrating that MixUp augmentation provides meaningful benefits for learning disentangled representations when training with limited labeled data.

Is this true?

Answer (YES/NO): YES